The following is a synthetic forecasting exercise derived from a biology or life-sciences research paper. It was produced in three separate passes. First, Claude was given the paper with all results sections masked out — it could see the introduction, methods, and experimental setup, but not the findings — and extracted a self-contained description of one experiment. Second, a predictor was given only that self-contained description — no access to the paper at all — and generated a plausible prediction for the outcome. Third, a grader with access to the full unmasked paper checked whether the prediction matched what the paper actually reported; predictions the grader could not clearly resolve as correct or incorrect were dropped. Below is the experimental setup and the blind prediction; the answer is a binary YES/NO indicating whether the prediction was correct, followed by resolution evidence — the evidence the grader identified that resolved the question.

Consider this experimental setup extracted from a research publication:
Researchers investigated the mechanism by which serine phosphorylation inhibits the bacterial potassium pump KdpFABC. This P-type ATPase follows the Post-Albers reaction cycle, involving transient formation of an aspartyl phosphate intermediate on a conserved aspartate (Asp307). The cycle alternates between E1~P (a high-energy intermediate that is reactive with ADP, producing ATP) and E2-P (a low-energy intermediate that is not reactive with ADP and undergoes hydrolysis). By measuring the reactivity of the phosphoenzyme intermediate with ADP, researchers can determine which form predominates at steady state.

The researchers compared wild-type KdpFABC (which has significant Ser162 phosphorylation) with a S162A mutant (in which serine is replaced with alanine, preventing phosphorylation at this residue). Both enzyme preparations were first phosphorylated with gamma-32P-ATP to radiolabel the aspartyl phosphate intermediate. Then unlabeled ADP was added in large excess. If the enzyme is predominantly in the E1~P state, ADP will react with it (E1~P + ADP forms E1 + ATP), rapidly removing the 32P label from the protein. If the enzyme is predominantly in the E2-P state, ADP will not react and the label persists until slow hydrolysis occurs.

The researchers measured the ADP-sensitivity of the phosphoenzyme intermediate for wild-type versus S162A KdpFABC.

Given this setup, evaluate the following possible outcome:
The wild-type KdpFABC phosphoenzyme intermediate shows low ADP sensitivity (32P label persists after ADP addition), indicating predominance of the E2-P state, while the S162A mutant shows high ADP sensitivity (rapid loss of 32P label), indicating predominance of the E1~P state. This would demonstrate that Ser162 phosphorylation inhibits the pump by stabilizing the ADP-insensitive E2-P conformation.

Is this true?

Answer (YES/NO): NO